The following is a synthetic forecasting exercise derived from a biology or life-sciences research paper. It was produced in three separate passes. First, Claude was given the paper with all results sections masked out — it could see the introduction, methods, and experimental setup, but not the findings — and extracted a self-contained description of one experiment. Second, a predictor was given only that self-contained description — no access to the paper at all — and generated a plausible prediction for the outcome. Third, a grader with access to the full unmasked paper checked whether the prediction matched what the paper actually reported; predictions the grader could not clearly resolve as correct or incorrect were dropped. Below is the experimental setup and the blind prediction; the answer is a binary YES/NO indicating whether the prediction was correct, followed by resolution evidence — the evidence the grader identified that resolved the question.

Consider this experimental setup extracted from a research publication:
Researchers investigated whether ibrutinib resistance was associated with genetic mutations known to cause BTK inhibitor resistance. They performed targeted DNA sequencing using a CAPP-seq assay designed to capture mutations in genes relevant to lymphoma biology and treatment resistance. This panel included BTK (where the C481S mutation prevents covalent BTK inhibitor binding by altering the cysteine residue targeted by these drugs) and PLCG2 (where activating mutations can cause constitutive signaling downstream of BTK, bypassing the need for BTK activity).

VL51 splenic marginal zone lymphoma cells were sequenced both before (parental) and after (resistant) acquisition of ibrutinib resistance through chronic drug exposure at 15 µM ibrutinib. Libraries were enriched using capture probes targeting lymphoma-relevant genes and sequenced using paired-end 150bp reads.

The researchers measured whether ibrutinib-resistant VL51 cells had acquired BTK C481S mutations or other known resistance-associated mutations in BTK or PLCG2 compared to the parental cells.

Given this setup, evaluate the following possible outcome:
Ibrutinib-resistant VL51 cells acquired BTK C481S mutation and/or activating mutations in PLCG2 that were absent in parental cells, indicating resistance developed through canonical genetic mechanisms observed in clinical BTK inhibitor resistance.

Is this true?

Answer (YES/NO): NO